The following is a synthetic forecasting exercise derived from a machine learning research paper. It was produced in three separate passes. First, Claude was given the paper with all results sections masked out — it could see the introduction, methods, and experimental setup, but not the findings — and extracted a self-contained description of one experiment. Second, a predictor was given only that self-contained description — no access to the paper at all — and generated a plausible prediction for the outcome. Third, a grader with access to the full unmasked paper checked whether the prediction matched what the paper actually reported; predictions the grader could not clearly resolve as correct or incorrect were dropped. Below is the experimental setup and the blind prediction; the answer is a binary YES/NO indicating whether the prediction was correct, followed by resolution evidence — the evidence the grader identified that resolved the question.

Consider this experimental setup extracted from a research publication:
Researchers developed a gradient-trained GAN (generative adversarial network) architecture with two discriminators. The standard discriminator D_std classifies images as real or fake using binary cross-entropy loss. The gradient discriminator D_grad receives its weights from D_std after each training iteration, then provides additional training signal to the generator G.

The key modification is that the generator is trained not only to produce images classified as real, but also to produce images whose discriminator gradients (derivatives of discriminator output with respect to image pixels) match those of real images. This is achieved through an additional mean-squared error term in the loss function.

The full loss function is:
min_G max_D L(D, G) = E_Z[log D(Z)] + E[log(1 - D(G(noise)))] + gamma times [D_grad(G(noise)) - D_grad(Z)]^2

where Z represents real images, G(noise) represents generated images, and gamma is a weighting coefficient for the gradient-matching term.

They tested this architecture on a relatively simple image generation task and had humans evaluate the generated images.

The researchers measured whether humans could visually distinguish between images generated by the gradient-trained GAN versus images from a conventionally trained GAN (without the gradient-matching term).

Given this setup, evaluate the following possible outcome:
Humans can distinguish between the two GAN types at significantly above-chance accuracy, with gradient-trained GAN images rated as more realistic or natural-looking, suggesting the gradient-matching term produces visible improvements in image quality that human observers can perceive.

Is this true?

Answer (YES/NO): NO